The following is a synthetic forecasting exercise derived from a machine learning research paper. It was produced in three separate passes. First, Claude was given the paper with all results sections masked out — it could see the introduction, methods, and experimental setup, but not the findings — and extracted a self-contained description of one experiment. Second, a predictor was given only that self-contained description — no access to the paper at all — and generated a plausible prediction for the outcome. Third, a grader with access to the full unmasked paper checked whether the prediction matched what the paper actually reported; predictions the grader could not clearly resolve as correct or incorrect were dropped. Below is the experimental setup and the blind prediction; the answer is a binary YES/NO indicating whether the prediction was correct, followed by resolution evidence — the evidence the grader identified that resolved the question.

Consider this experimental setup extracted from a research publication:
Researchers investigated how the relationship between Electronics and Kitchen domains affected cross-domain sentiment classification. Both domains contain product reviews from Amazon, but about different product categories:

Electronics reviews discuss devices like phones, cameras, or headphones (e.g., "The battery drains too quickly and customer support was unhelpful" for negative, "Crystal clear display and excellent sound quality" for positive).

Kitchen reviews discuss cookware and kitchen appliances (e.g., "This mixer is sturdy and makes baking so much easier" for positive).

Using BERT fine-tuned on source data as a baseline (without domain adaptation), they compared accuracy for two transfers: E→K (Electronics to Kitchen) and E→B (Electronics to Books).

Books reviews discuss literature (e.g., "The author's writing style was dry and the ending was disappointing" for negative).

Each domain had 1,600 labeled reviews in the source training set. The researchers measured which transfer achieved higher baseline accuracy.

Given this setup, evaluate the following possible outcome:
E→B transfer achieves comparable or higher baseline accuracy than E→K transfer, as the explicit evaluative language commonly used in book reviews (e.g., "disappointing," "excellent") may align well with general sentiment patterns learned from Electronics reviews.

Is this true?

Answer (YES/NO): NO